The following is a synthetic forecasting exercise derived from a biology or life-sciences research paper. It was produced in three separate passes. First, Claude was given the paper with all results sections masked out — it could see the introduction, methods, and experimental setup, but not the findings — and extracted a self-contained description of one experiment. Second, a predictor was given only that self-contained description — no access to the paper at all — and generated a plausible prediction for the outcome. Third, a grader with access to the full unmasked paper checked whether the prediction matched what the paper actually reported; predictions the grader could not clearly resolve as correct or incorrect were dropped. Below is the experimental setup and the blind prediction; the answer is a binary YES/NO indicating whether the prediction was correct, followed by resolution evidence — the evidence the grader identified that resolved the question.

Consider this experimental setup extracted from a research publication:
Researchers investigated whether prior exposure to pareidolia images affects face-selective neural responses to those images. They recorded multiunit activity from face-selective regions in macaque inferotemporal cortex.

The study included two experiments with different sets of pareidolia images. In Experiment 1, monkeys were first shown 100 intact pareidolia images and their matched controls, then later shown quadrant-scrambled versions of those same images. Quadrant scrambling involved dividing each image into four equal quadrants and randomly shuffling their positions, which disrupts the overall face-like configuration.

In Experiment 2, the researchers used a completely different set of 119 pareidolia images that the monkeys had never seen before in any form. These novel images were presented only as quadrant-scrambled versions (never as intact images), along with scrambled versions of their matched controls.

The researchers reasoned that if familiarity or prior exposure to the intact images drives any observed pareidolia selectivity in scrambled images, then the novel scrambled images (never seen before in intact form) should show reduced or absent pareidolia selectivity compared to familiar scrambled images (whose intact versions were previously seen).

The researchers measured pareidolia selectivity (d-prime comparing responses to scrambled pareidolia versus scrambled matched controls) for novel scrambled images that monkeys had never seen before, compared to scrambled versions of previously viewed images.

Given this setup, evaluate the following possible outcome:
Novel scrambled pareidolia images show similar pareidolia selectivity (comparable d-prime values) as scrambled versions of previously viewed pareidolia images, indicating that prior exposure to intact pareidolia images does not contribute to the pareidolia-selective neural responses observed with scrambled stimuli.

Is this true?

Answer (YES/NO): YES